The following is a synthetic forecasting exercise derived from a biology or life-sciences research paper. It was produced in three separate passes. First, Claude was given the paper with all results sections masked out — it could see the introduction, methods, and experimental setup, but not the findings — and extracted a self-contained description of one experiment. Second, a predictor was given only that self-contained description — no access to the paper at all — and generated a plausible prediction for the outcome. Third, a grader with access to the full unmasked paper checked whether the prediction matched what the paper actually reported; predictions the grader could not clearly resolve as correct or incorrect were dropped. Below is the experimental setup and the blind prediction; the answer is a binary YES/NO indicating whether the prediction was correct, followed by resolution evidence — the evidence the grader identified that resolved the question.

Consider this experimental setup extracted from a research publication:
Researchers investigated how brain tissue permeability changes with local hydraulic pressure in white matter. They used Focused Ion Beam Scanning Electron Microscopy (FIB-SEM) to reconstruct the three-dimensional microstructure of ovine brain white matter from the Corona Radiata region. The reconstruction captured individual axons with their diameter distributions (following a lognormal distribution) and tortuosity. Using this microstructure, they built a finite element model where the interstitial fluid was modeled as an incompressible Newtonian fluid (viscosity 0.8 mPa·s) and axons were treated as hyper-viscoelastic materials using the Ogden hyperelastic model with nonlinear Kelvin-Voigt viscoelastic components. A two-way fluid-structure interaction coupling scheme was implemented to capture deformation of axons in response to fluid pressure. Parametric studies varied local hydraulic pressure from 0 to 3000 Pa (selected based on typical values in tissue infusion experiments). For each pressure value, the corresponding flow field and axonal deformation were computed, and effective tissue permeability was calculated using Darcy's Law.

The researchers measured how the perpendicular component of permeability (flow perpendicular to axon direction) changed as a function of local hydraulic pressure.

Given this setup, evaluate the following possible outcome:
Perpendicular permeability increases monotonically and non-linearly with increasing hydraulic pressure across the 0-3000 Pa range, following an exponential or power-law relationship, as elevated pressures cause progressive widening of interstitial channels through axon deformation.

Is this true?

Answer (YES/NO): YES